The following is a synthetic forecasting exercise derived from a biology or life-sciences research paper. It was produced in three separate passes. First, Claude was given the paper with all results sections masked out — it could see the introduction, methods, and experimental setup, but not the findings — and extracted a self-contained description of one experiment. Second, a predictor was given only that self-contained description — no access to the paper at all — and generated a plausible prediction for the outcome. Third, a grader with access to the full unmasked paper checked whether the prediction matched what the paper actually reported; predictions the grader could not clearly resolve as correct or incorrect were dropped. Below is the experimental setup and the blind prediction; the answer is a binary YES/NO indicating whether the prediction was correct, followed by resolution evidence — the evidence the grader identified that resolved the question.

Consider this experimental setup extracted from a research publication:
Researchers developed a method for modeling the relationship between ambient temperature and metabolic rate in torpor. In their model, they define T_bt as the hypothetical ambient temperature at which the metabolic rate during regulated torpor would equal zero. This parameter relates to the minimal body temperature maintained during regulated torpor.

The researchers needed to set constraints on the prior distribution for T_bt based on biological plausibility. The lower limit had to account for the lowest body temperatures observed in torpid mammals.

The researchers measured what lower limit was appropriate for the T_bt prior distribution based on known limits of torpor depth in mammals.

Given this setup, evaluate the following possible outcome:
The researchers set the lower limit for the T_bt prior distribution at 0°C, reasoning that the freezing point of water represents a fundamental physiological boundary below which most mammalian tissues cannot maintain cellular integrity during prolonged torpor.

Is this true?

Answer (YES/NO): NO